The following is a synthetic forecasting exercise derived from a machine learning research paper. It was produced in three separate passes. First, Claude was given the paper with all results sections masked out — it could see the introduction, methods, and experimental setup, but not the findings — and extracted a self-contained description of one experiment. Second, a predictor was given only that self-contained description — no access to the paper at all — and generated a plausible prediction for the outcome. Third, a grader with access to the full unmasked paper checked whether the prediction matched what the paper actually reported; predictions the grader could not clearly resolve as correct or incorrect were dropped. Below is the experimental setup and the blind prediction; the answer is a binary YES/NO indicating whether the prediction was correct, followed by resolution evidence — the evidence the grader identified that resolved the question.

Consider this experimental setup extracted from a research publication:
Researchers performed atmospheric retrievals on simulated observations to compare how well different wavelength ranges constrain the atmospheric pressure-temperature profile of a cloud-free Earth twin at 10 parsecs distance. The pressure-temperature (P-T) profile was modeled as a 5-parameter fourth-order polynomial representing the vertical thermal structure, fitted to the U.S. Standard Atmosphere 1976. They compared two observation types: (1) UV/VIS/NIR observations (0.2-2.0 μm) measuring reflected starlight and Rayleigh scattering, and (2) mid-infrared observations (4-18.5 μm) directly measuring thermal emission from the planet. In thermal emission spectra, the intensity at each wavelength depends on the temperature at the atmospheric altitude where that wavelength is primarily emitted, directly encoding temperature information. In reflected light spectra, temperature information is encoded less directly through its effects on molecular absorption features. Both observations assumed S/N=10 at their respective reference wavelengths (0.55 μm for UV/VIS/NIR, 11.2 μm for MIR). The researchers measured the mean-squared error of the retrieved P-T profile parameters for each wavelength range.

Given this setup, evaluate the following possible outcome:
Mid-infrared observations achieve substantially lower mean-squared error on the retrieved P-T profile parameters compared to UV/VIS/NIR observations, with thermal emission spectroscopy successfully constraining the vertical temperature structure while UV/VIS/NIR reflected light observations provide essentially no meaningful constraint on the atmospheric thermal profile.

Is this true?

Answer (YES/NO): YES